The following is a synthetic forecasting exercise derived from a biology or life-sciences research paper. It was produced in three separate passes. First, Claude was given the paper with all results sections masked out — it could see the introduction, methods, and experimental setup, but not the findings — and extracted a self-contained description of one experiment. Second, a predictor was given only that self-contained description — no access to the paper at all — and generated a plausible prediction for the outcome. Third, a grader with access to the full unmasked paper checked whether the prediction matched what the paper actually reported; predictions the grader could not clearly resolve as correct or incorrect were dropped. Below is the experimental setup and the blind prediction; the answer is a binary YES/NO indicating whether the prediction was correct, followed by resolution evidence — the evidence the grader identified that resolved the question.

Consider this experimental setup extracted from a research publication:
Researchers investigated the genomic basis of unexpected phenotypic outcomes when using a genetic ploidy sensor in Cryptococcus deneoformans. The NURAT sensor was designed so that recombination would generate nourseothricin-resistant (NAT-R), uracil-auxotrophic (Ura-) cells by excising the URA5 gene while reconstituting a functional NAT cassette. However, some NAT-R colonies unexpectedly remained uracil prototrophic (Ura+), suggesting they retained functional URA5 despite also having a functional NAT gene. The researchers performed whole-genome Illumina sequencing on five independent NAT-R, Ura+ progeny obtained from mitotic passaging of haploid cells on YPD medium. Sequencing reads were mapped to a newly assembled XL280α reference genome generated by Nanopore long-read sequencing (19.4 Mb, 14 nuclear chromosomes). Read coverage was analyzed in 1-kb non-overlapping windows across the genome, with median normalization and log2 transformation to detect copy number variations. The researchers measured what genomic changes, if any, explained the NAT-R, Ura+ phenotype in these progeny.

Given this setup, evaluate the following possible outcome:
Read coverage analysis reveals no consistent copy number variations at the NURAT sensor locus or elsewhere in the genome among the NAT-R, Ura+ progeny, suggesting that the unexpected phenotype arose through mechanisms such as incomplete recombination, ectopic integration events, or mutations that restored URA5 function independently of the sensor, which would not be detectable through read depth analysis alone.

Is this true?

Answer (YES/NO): NO